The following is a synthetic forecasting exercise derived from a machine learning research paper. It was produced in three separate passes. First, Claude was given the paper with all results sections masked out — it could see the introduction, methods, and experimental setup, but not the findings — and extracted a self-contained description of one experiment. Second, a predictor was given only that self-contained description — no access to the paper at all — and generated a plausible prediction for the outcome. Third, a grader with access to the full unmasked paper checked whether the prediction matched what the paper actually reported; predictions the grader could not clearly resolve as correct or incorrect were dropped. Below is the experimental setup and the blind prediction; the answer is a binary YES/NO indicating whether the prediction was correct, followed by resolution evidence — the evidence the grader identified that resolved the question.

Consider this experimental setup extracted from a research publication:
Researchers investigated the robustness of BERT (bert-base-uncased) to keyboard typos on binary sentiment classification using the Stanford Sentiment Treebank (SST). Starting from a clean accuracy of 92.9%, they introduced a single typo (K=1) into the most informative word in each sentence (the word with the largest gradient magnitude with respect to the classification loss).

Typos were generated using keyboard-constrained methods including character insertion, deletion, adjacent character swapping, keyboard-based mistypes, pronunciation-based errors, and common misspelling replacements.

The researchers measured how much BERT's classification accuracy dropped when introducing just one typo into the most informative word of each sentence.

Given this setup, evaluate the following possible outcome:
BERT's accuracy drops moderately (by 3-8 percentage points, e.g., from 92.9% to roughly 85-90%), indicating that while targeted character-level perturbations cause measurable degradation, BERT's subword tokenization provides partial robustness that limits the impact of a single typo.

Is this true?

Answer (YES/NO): NO